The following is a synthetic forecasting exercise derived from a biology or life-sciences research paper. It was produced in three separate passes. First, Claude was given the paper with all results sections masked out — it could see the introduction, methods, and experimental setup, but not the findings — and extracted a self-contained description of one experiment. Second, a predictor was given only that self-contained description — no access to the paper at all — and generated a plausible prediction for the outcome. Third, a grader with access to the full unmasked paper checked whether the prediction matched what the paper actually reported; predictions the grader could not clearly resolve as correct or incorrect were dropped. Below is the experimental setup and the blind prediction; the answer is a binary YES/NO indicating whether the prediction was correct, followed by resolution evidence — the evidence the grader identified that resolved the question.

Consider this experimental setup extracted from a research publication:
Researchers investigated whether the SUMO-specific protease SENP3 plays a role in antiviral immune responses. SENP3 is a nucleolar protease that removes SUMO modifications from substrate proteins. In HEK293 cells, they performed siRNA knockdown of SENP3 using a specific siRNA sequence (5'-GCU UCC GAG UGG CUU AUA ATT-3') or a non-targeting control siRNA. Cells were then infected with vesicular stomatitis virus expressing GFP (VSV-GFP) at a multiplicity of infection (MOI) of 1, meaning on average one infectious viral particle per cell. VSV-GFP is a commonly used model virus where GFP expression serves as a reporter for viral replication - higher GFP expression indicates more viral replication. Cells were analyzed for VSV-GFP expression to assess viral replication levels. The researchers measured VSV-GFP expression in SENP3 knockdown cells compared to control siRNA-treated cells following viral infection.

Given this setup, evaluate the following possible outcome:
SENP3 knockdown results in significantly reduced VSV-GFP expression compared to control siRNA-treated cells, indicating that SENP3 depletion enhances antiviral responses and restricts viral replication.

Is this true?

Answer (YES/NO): NO